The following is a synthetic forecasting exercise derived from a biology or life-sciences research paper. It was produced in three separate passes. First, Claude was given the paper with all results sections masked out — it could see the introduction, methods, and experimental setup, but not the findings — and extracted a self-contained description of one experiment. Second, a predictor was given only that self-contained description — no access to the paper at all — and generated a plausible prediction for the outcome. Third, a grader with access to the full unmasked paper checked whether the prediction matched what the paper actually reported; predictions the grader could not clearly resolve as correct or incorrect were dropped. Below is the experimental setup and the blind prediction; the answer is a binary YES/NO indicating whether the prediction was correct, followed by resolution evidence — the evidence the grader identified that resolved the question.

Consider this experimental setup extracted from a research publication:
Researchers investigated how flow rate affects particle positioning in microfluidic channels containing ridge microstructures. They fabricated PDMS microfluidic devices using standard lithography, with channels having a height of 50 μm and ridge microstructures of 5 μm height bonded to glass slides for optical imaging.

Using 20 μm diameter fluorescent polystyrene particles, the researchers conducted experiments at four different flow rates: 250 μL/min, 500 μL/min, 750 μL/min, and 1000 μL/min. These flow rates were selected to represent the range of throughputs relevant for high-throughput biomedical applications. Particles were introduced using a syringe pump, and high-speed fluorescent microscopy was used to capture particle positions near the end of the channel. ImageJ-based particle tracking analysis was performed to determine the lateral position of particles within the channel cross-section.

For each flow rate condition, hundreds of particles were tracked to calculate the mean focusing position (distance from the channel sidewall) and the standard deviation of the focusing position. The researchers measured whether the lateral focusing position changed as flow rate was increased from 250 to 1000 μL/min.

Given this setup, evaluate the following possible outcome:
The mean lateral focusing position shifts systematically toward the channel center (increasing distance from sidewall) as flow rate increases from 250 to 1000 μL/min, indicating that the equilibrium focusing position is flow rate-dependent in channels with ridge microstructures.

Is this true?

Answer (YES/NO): NO